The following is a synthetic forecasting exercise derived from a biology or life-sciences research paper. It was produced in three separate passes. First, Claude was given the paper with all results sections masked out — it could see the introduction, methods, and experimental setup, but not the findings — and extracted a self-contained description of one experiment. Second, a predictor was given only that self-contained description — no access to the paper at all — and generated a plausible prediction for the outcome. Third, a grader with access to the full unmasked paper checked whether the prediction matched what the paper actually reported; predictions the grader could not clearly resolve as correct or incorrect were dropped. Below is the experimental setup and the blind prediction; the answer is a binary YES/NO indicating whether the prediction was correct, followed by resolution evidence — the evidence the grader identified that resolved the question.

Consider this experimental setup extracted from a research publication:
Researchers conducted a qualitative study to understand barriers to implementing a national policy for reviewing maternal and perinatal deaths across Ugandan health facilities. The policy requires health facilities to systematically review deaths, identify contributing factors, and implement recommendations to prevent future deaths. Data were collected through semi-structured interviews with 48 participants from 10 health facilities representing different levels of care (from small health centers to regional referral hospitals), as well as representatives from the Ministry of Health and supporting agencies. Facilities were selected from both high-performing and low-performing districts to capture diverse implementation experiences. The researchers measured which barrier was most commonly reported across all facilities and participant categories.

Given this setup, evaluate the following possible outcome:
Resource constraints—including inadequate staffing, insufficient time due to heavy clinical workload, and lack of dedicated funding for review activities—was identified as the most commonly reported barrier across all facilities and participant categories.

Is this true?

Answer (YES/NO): NO